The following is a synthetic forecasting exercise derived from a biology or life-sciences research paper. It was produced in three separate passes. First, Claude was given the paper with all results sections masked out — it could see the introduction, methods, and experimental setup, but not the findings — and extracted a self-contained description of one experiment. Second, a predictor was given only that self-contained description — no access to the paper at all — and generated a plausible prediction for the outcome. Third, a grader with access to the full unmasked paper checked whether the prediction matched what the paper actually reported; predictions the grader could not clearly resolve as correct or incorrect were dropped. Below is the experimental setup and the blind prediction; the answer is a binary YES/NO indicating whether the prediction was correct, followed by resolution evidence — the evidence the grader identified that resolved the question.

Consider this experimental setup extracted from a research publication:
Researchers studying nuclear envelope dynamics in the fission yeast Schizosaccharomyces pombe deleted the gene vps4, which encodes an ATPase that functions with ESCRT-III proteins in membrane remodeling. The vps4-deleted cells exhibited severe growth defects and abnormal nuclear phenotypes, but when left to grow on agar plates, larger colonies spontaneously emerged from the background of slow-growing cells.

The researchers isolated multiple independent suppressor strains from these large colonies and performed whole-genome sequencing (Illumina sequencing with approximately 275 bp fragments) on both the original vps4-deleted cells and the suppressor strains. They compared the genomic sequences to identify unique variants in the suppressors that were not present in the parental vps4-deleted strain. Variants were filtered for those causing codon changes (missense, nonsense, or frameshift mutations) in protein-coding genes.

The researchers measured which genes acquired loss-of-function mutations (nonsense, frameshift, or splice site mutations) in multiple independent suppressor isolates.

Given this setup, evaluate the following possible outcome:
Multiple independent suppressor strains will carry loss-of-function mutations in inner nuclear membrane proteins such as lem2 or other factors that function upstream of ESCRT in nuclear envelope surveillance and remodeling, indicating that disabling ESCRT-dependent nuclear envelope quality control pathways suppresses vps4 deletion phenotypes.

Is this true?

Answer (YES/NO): YES